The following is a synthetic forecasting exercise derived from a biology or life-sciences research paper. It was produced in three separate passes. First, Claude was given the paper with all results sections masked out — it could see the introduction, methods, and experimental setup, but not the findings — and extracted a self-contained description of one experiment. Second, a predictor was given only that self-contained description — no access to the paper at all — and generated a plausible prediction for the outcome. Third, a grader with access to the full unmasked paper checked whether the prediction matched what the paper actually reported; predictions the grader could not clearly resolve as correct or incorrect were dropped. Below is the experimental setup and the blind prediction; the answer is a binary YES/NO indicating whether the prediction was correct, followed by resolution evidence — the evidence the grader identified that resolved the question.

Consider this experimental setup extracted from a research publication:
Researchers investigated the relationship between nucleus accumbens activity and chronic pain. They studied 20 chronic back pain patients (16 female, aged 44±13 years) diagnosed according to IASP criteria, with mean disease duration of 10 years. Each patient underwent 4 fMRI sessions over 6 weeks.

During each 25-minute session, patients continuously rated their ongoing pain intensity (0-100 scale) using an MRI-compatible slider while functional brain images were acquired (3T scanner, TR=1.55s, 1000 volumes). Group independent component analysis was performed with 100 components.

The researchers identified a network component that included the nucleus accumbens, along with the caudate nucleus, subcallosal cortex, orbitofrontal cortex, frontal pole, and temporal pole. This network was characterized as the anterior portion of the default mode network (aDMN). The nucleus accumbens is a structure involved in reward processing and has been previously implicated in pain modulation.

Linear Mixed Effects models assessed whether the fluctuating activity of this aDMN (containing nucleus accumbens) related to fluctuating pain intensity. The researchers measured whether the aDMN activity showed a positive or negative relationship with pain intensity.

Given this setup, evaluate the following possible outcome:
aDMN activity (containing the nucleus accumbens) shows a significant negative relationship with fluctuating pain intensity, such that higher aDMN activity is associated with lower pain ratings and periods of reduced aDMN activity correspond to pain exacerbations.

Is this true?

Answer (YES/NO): YES